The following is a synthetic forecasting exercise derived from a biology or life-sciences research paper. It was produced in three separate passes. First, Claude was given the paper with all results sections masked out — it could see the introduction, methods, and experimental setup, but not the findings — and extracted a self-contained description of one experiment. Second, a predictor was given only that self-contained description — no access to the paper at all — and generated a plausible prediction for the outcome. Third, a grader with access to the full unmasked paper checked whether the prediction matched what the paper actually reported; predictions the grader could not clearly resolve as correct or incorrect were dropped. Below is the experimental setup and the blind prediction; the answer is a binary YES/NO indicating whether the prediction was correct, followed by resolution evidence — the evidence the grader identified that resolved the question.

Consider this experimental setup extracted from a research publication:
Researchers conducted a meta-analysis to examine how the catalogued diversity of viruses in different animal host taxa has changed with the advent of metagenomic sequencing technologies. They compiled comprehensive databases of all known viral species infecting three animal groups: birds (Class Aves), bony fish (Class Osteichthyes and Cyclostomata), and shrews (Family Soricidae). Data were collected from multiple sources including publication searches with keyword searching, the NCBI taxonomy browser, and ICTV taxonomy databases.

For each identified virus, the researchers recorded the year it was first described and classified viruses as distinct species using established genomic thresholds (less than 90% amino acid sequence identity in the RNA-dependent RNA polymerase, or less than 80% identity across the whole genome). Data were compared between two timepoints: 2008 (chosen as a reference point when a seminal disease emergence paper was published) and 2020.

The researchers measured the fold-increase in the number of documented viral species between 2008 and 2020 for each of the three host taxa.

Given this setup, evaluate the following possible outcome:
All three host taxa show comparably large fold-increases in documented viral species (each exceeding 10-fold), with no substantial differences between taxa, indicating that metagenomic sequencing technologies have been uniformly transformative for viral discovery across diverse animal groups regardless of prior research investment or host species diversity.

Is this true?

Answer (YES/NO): NO